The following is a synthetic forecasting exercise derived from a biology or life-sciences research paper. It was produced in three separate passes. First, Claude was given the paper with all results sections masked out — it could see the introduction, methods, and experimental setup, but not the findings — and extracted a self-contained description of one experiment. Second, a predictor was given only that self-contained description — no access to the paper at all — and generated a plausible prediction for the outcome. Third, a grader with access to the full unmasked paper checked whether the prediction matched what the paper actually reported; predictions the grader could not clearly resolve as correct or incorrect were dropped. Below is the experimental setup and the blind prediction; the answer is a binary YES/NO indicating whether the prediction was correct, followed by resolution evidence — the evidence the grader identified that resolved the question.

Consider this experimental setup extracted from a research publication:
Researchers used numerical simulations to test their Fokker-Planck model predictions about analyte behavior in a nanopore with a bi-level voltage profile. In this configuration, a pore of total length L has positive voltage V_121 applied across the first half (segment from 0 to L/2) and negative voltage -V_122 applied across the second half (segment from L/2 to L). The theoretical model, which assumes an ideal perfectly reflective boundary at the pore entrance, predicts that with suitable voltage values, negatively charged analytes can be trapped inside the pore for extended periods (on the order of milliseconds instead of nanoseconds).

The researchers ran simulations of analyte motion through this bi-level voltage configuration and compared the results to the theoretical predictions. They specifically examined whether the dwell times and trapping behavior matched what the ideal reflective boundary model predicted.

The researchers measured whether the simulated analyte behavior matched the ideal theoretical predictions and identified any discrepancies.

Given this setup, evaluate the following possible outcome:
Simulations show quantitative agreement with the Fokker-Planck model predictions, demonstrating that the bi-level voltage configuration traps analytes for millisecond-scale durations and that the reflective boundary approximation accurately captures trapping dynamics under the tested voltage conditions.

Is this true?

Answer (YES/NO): NO